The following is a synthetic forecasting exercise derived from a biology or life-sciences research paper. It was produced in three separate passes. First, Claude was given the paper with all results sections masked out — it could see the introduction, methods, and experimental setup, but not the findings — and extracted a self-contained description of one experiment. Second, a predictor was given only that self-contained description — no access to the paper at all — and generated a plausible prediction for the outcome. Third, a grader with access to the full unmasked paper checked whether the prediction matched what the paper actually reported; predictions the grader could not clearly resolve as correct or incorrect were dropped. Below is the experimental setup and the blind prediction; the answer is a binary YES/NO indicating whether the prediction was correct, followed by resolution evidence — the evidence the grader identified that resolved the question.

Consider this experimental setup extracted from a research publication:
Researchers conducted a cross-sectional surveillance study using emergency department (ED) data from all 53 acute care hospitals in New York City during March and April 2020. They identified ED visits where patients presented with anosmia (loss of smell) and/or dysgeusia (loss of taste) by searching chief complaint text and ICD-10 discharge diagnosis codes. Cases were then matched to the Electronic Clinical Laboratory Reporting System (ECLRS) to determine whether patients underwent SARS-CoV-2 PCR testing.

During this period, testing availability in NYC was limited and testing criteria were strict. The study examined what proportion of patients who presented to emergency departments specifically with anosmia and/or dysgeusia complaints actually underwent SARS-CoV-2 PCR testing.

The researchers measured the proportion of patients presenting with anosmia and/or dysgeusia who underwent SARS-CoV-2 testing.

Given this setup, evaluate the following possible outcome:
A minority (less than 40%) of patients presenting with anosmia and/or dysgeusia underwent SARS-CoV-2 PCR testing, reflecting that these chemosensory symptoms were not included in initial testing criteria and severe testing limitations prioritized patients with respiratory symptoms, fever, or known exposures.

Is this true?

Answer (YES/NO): YES